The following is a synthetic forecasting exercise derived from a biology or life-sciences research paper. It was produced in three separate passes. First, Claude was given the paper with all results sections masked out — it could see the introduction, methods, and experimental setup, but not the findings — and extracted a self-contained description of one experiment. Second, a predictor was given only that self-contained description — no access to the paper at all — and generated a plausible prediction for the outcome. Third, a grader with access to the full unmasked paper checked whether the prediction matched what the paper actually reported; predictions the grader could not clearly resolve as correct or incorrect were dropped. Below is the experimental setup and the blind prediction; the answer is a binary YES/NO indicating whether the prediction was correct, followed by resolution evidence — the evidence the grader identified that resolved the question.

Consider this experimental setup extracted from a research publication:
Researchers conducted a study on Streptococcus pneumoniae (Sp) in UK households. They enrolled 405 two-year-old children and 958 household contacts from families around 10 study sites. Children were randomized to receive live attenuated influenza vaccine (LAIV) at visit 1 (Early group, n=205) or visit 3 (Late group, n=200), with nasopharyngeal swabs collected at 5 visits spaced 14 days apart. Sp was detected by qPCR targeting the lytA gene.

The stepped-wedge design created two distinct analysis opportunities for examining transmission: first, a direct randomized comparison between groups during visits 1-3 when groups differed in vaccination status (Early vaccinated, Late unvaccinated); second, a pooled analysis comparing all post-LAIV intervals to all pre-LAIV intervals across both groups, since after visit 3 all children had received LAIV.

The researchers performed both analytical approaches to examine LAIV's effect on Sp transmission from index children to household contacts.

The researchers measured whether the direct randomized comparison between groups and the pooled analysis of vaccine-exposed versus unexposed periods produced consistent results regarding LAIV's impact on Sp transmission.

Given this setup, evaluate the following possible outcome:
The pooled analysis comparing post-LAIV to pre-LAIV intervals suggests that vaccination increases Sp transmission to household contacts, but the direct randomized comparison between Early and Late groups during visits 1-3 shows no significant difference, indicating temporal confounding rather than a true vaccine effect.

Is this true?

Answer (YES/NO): NO